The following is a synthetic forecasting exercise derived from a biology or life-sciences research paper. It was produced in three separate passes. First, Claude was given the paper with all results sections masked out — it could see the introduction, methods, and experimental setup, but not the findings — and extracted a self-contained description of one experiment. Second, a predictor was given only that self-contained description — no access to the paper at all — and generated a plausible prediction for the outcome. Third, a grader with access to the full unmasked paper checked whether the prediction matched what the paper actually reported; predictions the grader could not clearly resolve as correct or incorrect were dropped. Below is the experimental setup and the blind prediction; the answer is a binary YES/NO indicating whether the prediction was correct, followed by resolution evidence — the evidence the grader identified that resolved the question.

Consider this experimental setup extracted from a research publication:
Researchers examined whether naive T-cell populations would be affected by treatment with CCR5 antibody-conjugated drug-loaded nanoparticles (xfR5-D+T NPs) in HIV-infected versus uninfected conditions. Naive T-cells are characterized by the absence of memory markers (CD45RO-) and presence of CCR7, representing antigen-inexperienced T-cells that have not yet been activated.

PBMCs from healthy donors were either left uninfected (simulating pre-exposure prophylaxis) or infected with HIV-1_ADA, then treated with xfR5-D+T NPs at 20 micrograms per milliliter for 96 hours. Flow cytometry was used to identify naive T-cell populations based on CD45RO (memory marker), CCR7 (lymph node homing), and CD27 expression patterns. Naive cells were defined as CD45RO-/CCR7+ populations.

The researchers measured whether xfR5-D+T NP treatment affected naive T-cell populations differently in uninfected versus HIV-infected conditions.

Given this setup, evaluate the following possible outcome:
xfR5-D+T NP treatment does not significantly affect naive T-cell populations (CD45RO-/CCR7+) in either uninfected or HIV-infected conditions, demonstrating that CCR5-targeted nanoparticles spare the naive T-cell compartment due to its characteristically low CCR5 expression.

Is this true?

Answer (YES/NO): NO